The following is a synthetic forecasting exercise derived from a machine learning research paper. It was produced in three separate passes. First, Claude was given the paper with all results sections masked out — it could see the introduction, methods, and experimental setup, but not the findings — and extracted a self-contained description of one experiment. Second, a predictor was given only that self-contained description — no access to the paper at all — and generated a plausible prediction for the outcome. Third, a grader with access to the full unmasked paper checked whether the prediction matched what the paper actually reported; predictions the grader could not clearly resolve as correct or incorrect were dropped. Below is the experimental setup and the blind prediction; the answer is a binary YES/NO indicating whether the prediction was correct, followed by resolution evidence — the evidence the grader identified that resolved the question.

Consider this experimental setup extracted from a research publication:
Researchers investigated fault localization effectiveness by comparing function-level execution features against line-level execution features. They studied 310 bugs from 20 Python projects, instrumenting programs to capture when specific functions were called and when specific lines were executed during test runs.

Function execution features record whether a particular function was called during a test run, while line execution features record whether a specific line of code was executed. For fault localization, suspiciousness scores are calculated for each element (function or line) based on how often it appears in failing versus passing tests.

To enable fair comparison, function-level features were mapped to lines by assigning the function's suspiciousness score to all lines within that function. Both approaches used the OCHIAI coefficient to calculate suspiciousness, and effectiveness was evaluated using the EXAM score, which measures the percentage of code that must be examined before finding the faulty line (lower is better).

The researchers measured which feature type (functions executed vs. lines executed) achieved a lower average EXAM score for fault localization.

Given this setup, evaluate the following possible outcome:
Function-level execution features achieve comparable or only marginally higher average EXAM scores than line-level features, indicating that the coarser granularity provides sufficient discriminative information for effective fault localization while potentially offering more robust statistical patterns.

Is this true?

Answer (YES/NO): NO